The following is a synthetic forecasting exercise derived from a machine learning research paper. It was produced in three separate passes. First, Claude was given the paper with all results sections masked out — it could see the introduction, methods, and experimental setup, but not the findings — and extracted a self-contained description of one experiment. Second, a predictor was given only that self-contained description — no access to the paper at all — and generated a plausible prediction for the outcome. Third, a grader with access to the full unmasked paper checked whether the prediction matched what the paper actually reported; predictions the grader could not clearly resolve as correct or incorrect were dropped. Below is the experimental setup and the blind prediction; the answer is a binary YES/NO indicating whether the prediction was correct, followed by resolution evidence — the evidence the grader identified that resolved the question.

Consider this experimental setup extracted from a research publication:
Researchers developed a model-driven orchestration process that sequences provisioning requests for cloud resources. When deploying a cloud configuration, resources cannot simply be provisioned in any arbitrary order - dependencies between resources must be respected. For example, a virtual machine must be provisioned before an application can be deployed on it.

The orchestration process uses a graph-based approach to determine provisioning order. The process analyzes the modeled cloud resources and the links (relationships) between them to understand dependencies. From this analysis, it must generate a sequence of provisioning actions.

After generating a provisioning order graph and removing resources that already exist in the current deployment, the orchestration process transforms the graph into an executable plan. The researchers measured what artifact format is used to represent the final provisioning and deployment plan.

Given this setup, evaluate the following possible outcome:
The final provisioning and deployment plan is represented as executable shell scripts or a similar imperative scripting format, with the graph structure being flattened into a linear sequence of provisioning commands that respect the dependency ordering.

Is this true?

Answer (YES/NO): NO